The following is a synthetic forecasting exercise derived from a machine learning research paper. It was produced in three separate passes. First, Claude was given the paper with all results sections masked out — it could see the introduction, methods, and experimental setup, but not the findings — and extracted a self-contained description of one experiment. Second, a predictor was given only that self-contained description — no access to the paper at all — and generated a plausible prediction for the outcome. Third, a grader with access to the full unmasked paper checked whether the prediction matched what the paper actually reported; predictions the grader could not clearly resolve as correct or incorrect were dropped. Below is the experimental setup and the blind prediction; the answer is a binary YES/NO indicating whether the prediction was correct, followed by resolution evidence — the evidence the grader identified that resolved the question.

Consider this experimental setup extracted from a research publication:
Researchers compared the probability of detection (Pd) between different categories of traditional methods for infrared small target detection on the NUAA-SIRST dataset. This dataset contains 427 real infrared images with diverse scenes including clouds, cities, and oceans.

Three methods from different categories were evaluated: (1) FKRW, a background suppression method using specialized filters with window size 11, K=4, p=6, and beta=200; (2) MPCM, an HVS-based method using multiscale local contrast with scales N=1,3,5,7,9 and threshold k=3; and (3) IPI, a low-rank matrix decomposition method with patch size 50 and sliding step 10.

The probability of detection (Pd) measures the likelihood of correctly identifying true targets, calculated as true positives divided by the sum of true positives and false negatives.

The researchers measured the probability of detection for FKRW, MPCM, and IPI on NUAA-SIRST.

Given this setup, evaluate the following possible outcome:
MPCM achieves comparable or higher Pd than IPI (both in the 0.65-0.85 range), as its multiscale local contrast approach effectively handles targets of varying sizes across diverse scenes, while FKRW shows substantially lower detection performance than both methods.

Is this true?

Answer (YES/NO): NO